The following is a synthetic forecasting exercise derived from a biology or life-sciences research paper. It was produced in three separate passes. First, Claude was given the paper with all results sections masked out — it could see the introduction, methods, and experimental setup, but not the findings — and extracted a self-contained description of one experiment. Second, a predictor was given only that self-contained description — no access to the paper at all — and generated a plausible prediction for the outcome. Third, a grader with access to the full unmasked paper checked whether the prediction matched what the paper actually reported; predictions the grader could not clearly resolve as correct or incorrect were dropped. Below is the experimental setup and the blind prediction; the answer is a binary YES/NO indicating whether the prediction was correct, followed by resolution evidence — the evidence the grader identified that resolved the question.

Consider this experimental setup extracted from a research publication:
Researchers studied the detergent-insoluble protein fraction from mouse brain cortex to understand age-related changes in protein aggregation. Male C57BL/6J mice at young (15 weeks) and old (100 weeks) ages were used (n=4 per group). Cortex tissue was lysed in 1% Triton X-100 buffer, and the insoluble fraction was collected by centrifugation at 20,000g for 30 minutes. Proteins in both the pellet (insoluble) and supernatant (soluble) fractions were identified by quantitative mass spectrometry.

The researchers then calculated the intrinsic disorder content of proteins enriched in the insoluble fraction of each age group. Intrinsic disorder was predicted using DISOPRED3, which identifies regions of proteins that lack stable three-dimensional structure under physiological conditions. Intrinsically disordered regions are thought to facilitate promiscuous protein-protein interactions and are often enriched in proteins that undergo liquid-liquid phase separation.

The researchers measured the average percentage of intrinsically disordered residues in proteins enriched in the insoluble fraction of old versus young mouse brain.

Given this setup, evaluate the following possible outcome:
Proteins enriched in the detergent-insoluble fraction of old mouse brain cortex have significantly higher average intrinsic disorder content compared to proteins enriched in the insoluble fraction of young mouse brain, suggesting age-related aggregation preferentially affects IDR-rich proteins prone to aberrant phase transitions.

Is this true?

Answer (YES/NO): NO